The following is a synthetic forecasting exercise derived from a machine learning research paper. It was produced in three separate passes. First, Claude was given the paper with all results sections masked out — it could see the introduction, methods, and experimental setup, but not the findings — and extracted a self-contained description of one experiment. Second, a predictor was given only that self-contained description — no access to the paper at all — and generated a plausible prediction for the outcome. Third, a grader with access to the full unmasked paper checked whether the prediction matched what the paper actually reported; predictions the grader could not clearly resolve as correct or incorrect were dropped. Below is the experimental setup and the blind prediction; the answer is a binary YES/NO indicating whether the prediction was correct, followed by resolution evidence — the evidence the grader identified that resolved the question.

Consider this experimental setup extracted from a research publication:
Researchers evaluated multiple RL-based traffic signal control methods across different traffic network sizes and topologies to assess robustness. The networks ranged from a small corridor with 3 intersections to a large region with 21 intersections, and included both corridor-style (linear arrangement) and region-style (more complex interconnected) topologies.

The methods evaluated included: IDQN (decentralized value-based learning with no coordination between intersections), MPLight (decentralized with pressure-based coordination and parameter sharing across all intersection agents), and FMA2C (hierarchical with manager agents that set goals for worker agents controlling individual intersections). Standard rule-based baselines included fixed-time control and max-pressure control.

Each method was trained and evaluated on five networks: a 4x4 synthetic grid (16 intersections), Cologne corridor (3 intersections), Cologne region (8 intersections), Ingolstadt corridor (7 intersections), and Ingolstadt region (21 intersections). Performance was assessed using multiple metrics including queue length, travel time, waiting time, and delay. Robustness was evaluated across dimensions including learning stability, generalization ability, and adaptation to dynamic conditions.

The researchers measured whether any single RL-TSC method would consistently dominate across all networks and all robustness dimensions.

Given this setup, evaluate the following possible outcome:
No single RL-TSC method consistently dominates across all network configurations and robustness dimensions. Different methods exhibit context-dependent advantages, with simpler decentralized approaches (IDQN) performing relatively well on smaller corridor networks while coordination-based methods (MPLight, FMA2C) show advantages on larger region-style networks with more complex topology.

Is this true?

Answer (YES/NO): NO